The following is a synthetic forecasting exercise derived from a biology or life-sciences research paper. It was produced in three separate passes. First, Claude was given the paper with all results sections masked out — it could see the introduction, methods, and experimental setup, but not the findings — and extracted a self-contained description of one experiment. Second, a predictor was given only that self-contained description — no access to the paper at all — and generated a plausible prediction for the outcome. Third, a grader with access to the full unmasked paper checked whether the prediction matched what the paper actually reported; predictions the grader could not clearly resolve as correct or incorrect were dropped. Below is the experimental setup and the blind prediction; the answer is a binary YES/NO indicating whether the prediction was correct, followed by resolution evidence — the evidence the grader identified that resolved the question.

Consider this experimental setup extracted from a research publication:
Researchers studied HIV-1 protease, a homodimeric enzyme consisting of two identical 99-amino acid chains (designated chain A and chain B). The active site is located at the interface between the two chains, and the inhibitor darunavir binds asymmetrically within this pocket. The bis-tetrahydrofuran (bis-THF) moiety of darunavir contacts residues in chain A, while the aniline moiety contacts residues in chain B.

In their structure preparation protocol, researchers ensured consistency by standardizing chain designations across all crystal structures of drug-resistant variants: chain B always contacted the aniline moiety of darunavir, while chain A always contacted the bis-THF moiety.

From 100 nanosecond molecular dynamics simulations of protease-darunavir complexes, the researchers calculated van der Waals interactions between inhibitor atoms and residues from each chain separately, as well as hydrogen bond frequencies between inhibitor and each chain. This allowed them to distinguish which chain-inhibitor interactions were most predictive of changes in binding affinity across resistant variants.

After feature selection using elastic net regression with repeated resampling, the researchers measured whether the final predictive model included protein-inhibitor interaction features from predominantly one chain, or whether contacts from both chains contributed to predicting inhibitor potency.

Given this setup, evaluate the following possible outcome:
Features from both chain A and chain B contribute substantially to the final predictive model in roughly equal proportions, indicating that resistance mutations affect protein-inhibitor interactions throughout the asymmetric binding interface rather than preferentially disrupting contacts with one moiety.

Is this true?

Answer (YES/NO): NO